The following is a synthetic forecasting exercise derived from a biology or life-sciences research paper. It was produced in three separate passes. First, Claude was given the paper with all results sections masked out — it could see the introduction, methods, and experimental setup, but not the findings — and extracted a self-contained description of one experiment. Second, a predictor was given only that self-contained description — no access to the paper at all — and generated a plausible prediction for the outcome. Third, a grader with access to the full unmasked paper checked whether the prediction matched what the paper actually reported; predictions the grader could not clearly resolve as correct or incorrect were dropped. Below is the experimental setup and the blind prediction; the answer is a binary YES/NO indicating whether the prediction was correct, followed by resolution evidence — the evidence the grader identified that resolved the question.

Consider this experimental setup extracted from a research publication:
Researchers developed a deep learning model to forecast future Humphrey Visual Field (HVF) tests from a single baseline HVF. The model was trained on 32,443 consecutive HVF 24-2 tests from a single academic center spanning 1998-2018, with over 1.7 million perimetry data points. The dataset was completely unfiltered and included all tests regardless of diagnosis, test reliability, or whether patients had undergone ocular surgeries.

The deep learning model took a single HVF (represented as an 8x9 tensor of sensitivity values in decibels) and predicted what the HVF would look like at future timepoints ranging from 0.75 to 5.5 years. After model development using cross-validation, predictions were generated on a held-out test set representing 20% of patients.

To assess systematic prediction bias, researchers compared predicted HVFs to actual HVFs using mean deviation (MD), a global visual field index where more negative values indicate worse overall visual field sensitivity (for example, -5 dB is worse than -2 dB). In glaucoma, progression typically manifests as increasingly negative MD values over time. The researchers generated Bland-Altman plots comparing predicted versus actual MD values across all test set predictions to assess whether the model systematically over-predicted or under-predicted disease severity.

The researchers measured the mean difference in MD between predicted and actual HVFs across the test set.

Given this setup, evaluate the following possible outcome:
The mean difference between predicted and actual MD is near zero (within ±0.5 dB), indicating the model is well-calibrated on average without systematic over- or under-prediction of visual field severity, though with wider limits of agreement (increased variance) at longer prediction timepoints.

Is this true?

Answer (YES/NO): NO